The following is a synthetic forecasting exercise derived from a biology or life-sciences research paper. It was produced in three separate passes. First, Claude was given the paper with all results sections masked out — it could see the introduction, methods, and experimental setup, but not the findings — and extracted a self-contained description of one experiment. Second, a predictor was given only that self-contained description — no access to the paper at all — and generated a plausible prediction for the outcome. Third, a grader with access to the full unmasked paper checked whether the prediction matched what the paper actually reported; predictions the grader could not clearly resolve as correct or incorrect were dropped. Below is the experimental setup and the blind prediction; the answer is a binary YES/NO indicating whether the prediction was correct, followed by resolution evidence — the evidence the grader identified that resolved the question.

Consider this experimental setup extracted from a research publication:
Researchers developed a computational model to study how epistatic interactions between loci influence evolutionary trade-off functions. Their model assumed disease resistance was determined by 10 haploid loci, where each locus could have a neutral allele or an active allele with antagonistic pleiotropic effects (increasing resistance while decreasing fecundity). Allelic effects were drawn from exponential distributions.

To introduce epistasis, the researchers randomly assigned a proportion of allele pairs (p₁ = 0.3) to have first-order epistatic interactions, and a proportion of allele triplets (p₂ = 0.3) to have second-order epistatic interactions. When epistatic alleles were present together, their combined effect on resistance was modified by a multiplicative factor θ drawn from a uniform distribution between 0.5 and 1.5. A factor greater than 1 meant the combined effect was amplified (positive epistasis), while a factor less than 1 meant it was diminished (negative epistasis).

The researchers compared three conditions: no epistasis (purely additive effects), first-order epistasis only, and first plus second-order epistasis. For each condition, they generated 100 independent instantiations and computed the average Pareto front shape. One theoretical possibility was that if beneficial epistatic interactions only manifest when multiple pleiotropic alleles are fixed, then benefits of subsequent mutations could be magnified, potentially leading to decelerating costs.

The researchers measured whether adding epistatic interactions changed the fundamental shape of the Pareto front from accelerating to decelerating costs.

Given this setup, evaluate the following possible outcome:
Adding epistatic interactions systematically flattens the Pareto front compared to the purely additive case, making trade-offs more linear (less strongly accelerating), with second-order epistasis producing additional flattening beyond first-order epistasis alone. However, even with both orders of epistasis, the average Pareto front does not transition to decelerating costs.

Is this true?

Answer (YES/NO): YES